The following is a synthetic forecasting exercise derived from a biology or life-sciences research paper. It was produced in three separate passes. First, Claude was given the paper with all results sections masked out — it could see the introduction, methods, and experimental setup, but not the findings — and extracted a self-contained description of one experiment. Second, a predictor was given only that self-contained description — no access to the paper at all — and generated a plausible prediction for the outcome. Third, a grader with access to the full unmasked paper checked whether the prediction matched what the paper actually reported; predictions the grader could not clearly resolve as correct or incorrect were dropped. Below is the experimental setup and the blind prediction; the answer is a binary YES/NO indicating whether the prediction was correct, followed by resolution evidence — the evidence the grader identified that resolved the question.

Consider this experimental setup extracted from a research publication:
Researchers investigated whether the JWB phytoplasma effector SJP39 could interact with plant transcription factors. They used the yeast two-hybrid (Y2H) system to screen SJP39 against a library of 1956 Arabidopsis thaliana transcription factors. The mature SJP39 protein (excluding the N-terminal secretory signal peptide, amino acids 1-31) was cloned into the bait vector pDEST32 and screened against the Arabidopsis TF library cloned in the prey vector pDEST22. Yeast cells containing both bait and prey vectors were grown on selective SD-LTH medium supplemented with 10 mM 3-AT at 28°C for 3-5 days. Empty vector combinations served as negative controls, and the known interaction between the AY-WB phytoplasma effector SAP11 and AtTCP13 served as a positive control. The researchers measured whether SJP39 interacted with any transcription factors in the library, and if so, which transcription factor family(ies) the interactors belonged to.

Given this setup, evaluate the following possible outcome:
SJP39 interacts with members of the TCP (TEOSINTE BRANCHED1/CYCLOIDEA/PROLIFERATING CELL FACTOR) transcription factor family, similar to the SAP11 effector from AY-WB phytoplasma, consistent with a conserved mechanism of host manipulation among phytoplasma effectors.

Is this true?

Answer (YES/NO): NO